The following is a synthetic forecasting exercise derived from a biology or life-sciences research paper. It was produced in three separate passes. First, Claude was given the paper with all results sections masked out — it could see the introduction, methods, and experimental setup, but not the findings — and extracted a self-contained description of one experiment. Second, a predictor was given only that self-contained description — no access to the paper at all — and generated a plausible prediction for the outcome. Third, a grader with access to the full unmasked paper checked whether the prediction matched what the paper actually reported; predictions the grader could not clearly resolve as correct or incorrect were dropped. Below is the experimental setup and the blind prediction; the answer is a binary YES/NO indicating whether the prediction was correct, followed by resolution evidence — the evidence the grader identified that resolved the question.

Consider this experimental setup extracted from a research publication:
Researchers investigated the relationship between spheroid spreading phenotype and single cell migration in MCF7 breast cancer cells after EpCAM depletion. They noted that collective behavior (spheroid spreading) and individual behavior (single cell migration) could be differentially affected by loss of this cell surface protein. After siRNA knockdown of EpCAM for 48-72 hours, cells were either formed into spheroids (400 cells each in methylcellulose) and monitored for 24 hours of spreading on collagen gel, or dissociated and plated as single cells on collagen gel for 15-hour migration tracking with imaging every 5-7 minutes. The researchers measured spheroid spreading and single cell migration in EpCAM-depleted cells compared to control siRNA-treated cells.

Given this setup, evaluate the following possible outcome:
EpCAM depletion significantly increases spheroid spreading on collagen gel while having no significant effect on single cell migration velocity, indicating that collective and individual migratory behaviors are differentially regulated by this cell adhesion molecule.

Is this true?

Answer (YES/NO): NO